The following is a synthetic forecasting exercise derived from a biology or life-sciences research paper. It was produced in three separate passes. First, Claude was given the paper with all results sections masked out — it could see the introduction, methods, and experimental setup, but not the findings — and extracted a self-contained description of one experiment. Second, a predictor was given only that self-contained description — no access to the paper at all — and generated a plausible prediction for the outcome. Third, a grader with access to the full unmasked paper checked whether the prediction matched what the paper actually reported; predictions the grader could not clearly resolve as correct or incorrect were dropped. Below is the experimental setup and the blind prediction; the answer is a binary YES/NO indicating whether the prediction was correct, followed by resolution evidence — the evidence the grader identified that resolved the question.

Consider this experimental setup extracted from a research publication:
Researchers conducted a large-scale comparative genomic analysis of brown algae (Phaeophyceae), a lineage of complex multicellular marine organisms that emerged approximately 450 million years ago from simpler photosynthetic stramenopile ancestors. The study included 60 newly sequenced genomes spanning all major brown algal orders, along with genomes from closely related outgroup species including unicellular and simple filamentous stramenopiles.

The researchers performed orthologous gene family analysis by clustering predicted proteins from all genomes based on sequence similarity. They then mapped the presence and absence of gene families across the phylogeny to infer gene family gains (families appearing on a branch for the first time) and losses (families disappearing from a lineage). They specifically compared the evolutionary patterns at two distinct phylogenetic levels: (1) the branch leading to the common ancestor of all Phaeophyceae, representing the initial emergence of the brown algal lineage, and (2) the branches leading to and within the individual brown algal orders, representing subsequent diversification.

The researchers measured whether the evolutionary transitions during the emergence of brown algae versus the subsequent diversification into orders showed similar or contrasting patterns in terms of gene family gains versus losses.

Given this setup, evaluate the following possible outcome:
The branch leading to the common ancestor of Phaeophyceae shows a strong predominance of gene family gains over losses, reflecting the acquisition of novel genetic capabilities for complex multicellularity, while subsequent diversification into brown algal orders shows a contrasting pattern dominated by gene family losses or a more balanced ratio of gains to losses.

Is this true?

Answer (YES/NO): YES